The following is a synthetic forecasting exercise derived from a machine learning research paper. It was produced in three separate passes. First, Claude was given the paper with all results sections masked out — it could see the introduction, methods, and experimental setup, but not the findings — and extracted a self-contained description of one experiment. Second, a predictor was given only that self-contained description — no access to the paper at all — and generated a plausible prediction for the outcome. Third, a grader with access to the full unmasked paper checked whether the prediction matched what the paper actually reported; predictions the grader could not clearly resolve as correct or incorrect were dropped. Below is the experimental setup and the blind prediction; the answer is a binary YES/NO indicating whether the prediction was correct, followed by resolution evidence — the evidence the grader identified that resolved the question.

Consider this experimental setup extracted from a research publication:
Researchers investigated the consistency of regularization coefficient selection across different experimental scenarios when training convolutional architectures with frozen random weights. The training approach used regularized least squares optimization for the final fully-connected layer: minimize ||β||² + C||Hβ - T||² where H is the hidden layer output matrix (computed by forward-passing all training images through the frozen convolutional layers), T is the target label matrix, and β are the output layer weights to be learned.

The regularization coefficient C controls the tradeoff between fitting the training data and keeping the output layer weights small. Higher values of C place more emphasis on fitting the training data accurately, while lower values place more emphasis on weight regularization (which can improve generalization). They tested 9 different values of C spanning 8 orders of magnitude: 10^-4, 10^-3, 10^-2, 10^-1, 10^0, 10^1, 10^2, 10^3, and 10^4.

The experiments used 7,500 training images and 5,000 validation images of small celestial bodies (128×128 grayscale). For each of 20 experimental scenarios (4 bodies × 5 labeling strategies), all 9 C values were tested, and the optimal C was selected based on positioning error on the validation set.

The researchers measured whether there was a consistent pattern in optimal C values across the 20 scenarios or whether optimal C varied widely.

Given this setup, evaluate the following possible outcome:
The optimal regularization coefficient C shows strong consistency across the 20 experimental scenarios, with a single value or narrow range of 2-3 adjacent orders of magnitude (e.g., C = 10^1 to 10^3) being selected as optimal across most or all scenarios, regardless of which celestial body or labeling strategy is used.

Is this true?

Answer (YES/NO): NO